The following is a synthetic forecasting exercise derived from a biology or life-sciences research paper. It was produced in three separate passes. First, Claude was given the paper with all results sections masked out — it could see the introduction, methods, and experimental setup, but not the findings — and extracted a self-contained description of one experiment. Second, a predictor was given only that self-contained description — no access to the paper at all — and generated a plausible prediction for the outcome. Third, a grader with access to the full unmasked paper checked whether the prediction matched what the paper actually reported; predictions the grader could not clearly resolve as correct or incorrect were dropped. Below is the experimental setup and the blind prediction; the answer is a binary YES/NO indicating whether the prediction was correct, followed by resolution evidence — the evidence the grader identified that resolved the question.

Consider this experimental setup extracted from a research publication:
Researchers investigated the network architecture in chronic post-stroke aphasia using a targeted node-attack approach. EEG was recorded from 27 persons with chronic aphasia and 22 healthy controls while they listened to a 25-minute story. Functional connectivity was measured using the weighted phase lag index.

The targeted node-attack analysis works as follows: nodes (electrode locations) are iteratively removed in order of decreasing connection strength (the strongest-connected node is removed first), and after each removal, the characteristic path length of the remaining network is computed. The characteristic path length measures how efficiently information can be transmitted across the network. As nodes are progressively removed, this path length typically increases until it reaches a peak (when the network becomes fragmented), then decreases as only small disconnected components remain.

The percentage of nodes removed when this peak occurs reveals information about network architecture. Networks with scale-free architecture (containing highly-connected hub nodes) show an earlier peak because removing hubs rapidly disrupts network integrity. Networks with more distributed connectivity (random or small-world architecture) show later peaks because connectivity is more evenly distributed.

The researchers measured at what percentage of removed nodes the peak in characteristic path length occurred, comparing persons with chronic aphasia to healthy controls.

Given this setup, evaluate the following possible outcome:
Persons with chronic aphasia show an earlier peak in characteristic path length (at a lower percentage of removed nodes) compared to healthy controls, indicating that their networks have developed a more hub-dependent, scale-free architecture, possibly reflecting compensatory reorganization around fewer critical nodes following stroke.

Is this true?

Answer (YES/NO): YES